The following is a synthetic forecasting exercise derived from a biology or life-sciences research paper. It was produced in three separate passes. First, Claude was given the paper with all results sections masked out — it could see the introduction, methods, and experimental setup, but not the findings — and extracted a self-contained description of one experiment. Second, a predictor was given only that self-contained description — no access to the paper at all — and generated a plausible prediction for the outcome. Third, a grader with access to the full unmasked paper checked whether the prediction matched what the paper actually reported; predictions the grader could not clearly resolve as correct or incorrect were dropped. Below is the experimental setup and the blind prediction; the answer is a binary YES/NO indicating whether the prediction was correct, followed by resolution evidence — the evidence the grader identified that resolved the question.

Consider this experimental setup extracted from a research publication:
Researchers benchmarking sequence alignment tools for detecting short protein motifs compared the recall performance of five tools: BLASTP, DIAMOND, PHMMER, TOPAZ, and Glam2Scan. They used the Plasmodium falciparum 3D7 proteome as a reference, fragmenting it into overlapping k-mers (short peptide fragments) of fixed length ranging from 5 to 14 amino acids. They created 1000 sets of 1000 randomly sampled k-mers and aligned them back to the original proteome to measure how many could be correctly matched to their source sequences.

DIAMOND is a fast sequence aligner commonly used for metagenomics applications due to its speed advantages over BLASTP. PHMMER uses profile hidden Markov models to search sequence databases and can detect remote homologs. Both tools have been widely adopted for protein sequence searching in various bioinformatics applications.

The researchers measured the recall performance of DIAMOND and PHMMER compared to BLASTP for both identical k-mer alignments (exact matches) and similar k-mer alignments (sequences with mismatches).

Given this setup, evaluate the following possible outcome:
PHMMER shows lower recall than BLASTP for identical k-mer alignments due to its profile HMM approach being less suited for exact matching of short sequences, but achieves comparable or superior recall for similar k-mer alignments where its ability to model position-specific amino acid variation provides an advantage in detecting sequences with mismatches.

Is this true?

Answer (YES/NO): NO